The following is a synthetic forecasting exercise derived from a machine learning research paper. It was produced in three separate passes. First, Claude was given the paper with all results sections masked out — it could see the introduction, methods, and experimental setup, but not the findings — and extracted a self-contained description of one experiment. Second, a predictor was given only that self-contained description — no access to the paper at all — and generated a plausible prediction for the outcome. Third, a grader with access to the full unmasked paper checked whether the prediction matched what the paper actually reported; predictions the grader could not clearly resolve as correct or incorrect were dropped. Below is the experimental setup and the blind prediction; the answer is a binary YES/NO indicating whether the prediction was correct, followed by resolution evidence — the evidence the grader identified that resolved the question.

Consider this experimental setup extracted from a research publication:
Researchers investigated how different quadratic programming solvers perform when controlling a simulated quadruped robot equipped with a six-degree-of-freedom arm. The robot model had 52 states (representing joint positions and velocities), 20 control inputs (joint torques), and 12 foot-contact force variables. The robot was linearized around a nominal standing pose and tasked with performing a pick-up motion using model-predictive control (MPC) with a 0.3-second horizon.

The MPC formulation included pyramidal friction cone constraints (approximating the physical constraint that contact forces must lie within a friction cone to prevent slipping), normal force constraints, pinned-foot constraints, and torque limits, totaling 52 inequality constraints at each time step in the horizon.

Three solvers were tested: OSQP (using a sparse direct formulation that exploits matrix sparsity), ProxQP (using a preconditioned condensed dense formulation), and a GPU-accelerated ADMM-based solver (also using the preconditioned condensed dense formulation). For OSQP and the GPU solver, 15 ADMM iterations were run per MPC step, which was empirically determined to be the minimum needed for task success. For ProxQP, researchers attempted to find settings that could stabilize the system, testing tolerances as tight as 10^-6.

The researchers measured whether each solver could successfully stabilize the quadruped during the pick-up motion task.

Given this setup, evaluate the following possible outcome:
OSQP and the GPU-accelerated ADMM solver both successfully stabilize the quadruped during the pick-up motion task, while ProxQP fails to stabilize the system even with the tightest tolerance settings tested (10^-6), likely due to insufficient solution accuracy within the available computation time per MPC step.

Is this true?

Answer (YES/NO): YES